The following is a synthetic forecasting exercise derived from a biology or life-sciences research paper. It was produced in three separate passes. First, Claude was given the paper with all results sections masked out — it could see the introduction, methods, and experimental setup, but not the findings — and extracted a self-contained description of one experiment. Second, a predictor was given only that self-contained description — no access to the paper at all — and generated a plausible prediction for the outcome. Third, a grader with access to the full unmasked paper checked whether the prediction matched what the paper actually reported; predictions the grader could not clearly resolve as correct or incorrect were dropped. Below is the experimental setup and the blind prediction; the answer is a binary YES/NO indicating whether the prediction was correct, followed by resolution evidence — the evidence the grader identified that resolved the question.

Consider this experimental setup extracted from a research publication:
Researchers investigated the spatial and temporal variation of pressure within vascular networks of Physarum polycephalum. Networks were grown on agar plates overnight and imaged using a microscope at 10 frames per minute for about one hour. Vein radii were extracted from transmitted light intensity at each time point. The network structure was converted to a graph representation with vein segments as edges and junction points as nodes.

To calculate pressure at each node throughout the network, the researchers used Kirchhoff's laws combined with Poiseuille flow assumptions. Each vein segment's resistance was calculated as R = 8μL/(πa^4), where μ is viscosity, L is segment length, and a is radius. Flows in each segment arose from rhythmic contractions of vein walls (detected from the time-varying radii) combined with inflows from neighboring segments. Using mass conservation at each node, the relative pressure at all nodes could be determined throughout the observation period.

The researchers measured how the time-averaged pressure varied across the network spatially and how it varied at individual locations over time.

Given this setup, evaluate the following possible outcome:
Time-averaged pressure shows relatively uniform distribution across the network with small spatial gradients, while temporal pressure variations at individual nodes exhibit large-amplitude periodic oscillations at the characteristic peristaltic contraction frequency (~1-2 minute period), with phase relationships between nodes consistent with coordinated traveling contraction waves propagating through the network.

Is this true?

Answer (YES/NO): NO